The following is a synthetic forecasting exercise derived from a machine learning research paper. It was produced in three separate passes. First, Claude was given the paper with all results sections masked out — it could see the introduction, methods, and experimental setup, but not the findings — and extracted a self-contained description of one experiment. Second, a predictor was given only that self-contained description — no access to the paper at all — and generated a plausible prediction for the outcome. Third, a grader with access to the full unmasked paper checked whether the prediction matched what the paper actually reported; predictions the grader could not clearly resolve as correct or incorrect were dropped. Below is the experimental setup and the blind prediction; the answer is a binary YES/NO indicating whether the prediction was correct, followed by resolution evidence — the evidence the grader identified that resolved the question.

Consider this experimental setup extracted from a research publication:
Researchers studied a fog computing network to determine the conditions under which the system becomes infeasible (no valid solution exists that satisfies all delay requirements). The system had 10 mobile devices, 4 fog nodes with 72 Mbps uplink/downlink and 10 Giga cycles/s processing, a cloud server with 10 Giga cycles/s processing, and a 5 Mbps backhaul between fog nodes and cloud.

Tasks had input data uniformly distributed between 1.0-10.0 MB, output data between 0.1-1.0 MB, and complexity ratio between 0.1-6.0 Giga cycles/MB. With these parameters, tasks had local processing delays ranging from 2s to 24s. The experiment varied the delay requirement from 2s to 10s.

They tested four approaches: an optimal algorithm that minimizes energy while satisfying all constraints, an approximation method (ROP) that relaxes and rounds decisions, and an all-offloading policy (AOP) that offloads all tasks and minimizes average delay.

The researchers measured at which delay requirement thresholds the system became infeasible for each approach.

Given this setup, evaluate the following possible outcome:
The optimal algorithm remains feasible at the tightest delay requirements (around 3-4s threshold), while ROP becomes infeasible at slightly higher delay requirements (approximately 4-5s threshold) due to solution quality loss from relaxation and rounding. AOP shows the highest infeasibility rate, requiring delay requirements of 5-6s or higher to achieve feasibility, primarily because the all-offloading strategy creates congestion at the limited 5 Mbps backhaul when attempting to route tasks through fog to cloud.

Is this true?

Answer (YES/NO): NO